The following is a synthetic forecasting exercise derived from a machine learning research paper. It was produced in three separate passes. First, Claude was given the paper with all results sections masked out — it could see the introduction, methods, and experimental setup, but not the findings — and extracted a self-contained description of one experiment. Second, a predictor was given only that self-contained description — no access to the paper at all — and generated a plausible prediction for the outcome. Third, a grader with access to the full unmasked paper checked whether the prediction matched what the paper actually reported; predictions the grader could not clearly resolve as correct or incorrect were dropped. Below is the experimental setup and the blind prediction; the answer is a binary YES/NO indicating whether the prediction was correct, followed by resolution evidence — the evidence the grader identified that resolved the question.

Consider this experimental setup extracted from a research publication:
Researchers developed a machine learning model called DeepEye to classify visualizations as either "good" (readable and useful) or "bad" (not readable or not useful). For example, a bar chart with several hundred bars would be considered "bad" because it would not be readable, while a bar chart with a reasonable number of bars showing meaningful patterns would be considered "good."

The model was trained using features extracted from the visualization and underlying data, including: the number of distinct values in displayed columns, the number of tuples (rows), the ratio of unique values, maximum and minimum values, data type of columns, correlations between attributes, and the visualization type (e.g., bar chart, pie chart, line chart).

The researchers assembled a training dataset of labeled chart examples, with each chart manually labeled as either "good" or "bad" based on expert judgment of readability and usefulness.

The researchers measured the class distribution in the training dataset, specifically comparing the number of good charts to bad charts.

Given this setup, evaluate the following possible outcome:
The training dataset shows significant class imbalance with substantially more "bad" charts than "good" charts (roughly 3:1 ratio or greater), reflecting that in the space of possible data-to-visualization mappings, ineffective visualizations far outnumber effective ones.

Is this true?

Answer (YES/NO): YES